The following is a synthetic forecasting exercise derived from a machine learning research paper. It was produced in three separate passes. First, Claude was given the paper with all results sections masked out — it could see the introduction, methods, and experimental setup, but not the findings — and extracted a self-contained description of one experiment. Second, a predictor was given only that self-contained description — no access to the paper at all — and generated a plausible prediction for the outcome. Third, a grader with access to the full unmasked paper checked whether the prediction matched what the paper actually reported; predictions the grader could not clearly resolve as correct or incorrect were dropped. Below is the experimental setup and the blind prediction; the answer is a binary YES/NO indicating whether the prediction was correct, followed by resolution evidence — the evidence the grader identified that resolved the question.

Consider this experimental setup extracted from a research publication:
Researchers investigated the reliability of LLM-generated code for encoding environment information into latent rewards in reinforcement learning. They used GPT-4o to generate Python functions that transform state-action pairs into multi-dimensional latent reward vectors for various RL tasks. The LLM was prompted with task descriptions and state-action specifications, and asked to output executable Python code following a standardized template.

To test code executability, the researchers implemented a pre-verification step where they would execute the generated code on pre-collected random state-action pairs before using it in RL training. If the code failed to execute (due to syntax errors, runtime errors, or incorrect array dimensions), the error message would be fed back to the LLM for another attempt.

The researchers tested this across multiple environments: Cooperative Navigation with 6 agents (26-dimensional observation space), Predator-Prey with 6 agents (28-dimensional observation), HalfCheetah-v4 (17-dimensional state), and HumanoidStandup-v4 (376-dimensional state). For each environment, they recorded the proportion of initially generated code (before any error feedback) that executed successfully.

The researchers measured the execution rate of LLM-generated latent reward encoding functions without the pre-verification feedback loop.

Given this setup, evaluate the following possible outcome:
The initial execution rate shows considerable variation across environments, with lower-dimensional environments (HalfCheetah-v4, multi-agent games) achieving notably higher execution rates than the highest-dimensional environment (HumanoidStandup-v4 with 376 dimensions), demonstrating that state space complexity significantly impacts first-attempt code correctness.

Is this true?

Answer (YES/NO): NO